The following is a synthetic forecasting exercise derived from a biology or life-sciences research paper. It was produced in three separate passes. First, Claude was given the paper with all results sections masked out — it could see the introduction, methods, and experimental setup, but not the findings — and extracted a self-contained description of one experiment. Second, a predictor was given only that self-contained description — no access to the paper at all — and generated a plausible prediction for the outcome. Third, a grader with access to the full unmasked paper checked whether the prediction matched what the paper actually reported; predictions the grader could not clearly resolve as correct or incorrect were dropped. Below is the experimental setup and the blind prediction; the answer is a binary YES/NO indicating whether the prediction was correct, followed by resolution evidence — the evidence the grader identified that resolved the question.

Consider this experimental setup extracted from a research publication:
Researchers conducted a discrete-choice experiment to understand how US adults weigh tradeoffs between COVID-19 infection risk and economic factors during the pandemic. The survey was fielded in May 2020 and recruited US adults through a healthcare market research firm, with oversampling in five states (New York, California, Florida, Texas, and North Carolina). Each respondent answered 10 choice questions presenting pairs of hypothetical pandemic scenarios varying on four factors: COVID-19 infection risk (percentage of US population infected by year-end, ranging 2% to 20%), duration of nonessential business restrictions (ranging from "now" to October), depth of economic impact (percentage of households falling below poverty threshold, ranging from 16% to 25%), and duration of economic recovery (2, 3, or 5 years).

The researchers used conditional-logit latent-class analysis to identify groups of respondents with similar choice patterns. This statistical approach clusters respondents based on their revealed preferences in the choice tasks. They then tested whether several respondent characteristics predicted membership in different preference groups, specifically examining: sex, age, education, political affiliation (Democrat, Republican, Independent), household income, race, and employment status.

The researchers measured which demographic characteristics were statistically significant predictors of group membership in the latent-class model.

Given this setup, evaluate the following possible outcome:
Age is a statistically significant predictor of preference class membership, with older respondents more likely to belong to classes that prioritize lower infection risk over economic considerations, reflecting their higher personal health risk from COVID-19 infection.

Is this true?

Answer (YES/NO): NO